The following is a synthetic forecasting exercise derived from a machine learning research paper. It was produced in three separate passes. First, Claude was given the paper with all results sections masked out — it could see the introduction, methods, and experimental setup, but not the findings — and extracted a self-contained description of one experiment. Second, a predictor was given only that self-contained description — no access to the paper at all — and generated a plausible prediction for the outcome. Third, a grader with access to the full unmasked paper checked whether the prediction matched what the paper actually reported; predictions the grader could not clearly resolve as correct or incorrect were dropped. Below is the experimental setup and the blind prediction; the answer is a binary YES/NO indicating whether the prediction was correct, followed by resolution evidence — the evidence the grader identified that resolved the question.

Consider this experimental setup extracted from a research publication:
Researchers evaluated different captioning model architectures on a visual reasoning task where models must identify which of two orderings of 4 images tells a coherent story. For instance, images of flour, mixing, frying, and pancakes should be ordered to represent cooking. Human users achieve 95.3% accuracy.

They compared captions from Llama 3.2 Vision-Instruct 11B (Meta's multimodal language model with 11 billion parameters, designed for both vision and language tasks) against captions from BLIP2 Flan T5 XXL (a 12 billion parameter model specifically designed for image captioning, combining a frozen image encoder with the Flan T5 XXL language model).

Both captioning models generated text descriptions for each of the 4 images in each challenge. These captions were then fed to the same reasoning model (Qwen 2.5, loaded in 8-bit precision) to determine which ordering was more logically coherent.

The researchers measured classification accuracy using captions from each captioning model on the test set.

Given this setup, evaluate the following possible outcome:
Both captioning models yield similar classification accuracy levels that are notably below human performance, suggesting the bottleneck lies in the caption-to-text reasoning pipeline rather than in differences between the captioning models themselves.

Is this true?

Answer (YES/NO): NO